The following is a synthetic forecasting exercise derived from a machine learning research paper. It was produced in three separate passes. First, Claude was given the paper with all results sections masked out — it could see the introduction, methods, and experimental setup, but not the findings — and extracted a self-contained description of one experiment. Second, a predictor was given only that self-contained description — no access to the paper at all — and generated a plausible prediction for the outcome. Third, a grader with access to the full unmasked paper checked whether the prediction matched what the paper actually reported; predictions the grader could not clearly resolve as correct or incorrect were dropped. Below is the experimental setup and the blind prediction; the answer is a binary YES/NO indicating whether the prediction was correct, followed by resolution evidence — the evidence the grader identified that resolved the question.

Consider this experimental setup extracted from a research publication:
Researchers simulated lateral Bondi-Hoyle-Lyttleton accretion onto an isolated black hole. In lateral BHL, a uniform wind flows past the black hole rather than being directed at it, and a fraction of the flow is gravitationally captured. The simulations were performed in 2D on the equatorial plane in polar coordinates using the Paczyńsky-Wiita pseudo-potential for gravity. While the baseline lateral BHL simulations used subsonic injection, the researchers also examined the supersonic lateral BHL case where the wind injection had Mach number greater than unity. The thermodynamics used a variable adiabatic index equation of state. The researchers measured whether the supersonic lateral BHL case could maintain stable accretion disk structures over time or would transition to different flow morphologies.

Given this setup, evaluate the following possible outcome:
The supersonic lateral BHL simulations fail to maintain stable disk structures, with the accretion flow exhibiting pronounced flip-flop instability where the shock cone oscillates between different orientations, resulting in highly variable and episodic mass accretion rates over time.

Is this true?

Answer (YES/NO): YES